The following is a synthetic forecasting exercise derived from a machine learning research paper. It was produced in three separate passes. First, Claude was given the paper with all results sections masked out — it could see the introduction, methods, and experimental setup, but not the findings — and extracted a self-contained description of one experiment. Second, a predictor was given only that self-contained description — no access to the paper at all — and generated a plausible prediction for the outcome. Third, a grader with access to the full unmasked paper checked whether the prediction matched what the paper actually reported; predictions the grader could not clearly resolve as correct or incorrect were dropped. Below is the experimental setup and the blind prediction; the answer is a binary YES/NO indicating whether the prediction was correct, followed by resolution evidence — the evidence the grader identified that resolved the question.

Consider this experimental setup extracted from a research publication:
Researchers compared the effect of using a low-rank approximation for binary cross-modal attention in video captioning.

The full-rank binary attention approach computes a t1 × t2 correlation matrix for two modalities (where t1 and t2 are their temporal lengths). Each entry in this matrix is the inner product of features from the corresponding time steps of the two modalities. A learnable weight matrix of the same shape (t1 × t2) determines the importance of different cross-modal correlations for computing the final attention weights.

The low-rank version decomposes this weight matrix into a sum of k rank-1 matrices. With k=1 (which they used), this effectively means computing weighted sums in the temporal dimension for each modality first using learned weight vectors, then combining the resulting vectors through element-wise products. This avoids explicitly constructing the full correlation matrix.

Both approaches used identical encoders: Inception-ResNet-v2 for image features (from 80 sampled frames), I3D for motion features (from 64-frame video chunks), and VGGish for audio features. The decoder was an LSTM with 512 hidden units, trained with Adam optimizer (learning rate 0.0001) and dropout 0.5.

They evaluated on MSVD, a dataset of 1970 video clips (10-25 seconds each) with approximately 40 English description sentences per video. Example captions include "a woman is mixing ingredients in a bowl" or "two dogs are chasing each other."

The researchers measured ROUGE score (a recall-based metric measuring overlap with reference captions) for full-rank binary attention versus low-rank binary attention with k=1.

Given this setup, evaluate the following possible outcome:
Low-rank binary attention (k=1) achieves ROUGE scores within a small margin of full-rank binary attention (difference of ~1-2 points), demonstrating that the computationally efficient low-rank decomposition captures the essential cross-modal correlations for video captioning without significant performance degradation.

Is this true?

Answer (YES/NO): NO